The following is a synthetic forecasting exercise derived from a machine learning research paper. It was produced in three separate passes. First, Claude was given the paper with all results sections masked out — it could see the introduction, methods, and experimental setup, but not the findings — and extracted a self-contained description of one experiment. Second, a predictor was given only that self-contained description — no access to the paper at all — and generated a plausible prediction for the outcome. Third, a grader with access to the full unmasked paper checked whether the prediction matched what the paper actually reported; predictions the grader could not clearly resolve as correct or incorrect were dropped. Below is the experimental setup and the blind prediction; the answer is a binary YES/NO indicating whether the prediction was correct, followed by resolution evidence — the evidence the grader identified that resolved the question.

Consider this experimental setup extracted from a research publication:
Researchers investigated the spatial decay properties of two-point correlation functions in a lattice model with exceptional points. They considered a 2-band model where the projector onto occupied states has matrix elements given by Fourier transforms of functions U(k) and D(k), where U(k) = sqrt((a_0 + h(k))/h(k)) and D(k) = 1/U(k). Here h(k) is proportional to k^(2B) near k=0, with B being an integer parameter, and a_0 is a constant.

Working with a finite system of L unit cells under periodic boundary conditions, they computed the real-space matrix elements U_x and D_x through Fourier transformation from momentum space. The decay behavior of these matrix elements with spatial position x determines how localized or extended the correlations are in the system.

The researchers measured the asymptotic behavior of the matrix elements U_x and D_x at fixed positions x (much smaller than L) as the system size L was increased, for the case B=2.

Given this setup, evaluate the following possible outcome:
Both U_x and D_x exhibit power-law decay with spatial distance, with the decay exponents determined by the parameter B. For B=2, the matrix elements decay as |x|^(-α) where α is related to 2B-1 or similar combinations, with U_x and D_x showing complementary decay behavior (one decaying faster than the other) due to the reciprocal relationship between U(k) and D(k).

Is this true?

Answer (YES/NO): NO